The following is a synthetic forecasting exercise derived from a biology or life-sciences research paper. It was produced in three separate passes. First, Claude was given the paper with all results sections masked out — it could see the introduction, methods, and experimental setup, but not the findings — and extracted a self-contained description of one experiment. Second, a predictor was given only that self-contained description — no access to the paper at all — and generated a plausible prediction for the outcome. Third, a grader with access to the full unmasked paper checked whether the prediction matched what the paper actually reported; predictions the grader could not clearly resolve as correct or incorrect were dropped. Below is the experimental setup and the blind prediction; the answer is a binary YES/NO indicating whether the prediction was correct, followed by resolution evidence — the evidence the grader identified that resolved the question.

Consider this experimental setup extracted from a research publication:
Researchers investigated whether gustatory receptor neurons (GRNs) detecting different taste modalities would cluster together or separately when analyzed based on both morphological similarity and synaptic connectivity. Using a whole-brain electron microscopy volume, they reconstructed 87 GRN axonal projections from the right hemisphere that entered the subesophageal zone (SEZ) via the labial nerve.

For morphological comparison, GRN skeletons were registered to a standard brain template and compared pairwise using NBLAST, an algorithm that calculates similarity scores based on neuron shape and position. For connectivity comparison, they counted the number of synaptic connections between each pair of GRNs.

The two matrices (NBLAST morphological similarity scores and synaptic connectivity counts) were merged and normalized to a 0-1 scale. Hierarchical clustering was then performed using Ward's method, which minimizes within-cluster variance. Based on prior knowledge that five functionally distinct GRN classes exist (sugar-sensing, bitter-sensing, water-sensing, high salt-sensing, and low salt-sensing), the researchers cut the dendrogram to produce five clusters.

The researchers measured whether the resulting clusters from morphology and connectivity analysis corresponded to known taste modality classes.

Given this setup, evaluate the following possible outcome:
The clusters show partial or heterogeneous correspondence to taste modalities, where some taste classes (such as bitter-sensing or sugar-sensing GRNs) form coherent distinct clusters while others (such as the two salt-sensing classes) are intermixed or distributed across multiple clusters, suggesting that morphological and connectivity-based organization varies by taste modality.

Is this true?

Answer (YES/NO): NO